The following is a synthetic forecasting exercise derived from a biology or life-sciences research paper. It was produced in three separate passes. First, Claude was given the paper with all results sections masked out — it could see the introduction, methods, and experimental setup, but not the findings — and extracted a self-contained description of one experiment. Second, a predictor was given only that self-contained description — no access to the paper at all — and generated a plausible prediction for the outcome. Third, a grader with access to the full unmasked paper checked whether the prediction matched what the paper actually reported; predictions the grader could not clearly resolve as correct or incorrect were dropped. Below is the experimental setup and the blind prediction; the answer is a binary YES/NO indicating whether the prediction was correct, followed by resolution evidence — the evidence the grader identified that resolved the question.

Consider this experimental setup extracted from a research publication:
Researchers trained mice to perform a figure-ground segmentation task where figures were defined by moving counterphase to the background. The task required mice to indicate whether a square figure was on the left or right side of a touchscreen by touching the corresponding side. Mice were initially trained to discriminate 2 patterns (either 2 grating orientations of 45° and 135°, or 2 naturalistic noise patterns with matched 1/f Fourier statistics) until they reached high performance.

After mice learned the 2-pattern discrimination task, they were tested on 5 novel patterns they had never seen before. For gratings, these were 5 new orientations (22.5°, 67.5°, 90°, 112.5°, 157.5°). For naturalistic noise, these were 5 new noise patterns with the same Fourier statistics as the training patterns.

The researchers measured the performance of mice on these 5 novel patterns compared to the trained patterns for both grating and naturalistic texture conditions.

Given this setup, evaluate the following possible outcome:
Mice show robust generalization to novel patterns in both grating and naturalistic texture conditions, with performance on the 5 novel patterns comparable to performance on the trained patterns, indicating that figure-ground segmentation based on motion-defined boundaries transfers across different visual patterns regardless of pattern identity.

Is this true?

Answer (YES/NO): NO